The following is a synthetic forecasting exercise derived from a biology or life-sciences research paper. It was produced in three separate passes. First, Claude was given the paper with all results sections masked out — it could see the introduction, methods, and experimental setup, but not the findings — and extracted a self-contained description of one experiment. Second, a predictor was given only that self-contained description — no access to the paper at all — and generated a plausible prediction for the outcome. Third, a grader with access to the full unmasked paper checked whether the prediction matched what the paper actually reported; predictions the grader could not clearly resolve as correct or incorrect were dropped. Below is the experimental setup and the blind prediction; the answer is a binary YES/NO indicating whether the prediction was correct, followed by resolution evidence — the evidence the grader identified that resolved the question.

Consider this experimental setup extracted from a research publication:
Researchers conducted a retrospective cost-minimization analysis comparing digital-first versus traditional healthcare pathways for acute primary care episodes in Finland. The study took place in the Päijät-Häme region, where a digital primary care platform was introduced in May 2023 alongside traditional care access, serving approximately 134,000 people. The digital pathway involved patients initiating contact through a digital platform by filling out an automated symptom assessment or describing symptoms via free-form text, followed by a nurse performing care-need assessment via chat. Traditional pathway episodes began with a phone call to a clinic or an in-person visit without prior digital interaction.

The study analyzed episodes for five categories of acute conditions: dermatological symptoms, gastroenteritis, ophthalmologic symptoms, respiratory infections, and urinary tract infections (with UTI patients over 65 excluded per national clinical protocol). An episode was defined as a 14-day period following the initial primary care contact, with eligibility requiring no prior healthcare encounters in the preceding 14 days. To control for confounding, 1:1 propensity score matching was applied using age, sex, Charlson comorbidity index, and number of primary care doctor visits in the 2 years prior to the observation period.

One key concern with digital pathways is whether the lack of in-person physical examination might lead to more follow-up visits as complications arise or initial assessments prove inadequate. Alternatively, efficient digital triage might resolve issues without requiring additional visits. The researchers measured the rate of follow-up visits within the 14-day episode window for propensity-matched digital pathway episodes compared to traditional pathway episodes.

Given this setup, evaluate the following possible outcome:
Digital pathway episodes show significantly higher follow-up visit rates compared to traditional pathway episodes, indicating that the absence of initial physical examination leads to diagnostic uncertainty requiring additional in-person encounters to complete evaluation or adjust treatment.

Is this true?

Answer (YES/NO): NO